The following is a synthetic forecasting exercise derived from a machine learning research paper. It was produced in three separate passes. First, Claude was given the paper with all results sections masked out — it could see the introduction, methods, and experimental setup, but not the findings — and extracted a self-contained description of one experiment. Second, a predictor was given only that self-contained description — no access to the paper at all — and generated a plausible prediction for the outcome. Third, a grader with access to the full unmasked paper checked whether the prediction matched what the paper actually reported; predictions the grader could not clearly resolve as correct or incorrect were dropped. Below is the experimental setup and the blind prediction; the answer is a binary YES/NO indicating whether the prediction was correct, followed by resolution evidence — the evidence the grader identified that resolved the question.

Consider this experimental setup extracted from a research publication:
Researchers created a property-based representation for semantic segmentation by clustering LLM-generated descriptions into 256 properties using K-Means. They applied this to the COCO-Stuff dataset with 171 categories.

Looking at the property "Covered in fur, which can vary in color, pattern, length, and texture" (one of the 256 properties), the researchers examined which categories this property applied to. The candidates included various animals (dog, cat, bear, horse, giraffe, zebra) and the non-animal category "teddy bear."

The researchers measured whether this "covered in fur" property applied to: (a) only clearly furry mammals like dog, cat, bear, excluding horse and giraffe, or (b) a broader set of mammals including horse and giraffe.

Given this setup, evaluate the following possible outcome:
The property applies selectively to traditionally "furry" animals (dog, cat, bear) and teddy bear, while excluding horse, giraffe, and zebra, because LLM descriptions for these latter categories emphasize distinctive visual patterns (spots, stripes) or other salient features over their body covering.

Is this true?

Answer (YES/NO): NO